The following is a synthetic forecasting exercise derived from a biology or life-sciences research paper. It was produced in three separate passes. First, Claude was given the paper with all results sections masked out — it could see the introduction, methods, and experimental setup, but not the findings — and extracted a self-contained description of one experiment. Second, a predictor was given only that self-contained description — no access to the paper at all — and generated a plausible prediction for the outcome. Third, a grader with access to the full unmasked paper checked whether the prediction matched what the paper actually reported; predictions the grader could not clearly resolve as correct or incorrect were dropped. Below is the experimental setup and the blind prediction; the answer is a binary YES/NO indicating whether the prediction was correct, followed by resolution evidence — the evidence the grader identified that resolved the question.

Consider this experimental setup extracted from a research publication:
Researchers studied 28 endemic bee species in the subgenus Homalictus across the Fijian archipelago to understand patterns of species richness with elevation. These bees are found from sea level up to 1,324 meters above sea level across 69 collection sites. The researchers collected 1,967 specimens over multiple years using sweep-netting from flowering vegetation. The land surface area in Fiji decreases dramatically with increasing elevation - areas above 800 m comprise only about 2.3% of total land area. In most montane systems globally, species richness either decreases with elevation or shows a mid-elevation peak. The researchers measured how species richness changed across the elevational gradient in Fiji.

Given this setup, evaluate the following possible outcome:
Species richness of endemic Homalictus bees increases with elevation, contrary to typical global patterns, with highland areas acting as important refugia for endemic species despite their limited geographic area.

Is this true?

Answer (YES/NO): YES